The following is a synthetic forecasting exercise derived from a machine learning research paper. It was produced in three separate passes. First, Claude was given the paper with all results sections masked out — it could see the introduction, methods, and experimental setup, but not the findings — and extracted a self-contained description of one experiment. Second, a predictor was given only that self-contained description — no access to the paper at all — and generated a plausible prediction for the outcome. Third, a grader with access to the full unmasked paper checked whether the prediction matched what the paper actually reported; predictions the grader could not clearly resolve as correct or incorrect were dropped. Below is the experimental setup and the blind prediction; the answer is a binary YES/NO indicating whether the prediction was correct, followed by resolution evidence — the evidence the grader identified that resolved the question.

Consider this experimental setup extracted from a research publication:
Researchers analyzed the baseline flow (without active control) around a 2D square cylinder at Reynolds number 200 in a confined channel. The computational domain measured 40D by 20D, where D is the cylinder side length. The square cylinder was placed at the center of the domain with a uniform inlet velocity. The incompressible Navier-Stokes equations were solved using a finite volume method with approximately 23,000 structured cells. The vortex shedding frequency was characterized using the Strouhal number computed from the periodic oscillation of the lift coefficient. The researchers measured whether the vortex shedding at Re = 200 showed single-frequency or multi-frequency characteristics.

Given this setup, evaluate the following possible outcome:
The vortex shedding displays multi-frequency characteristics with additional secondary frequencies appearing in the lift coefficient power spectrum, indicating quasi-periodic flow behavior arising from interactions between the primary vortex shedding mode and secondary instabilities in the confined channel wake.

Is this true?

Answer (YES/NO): NO